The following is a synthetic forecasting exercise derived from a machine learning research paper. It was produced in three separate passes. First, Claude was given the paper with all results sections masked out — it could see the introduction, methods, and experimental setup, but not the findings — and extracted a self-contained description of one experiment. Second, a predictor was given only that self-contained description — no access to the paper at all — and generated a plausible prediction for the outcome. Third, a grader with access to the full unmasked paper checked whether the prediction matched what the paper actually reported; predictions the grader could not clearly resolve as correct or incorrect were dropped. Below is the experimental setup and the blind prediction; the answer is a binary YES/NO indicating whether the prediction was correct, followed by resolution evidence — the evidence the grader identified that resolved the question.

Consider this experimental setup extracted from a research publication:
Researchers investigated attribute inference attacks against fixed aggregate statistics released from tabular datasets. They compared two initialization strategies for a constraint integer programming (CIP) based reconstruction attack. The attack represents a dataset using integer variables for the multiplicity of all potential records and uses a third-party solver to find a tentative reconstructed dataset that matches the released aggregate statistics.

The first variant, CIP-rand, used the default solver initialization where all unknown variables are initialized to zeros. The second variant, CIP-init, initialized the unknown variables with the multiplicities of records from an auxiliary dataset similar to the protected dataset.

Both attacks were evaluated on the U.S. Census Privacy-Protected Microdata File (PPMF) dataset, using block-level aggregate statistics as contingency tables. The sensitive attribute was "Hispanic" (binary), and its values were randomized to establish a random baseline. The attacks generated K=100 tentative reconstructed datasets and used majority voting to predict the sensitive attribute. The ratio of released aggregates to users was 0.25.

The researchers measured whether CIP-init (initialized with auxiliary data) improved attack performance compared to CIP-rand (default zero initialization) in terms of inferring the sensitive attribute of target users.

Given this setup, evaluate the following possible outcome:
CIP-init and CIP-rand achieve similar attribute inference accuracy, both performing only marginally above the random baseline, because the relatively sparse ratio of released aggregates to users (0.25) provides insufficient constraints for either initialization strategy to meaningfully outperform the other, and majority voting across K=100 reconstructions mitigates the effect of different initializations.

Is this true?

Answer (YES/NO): YES